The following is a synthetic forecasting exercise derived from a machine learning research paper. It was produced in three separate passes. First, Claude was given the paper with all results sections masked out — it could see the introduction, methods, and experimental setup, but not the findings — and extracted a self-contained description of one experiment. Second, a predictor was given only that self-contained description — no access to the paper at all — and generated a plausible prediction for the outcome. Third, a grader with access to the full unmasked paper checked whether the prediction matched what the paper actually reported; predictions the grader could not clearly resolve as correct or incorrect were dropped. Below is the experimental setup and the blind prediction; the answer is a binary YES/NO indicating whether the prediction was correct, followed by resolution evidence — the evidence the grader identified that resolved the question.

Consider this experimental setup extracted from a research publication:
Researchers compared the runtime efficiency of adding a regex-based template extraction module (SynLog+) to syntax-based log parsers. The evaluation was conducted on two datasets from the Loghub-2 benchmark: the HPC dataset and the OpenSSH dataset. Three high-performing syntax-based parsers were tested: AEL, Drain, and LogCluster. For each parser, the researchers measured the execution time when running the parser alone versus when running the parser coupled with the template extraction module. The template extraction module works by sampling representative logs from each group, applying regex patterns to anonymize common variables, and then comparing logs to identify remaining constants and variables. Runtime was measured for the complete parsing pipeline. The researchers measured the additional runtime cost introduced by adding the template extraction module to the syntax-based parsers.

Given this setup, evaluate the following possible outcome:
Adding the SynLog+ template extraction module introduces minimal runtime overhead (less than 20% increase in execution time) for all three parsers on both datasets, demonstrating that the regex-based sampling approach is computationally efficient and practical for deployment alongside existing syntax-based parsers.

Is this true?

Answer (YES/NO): YES